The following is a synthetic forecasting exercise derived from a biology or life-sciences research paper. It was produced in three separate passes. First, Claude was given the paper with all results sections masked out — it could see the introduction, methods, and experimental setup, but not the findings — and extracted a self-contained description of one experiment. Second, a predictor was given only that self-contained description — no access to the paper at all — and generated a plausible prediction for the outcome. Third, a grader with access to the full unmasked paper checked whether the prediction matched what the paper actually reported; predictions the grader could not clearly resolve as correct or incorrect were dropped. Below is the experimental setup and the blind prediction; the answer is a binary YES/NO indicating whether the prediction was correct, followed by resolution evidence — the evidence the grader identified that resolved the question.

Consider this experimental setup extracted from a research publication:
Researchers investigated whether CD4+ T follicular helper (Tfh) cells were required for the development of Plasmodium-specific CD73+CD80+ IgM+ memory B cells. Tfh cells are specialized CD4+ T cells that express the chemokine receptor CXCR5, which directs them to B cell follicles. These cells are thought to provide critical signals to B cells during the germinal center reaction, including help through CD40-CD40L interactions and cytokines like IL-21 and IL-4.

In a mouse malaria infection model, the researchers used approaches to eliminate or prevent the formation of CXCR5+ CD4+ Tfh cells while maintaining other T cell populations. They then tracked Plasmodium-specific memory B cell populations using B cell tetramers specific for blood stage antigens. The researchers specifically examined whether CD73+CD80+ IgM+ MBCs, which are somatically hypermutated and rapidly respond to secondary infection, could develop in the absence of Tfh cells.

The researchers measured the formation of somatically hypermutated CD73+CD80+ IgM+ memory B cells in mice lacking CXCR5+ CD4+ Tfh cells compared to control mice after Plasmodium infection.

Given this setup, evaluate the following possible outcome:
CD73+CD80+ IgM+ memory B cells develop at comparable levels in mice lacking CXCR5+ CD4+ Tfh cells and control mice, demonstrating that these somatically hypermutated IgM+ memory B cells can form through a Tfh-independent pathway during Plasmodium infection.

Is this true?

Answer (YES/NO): YES